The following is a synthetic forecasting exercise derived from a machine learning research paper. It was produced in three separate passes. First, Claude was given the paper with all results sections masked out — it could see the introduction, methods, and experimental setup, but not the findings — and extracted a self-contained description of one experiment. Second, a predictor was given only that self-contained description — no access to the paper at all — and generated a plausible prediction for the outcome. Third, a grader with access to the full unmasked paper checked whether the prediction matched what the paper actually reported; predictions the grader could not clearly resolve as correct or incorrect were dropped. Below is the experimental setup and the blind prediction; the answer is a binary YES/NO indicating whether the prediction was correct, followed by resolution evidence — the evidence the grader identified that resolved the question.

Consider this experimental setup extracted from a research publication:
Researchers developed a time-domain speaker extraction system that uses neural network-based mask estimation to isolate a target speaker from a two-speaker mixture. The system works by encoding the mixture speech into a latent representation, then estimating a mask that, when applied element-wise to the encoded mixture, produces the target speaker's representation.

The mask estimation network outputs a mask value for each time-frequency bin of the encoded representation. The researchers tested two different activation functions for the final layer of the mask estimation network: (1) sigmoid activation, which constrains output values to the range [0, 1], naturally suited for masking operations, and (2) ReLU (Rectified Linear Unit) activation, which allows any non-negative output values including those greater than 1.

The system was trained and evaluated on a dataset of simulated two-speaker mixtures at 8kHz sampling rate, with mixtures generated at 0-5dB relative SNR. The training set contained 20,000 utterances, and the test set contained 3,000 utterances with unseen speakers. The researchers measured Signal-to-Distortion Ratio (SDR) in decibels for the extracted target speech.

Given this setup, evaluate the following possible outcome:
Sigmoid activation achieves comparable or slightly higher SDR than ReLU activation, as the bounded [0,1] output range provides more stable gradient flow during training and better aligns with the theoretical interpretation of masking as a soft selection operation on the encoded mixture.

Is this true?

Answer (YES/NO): NO